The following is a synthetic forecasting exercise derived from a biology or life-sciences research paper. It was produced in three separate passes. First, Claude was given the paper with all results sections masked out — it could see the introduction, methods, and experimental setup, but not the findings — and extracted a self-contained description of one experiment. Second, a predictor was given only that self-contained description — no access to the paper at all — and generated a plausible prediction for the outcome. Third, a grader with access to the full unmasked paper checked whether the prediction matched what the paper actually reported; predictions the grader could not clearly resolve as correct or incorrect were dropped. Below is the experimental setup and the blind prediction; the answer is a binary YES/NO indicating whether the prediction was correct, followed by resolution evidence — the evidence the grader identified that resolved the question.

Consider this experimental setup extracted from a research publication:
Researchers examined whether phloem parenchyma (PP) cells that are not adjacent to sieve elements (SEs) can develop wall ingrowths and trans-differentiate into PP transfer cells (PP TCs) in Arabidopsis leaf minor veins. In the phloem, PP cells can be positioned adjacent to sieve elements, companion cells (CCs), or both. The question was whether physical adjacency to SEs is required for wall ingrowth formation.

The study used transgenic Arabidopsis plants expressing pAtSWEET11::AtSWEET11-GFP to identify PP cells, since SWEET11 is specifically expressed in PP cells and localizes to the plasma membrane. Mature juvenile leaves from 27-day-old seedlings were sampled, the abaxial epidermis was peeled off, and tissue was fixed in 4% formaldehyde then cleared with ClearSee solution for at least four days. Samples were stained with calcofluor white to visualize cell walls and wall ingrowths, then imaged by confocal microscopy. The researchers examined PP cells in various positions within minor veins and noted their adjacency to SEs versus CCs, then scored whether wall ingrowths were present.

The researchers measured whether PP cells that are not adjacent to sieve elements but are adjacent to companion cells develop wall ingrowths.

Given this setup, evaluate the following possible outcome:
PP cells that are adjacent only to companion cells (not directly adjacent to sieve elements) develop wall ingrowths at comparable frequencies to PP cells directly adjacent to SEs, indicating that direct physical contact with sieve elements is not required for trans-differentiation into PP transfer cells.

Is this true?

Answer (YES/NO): NO